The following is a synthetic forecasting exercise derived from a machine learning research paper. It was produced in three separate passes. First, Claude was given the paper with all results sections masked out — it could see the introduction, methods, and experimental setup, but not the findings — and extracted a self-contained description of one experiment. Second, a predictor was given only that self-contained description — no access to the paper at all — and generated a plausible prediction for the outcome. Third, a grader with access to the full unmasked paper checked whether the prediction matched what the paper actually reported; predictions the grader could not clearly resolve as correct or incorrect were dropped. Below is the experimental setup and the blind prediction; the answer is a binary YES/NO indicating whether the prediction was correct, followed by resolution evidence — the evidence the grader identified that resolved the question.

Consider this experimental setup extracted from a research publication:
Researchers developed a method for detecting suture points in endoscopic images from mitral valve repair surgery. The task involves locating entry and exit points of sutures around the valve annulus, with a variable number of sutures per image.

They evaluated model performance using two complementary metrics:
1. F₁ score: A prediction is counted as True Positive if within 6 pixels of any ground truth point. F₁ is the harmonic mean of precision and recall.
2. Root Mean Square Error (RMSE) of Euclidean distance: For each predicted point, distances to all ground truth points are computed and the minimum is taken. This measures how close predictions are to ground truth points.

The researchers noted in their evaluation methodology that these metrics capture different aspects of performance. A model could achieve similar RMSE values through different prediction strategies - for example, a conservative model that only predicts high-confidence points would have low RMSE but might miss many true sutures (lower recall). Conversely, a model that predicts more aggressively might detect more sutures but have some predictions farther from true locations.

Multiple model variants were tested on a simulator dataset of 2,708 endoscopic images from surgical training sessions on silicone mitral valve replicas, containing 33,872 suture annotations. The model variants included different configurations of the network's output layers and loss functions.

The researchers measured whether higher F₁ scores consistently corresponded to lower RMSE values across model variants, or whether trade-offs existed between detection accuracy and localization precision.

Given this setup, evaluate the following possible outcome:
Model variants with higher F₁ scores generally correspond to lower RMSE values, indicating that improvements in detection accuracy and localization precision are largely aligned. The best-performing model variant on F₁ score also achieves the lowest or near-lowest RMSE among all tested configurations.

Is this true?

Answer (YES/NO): NO